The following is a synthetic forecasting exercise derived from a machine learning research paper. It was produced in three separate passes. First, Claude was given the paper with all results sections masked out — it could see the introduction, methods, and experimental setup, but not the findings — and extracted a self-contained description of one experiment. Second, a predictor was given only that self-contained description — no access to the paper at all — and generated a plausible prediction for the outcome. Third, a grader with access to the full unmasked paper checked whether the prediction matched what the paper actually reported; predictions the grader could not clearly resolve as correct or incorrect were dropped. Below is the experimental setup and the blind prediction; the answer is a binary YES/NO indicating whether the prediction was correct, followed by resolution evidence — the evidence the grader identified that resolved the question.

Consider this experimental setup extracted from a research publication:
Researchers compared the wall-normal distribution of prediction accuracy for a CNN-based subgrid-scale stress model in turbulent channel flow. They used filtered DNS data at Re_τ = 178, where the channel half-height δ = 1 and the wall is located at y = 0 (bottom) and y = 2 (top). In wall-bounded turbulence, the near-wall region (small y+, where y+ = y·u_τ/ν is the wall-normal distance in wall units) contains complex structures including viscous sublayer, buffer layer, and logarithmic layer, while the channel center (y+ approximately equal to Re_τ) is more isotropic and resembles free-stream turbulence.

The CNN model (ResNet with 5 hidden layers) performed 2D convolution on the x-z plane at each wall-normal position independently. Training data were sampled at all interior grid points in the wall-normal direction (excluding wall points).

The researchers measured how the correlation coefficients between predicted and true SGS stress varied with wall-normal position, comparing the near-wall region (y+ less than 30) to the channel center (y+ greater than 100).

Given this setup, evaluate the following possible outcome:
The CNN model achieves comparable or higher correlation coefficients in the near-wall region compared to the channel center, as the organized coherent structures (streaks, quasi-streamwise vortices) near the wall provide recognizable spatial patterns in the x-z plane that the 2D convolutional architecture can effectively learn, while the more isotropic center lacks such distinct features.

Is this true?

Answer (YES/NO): YES